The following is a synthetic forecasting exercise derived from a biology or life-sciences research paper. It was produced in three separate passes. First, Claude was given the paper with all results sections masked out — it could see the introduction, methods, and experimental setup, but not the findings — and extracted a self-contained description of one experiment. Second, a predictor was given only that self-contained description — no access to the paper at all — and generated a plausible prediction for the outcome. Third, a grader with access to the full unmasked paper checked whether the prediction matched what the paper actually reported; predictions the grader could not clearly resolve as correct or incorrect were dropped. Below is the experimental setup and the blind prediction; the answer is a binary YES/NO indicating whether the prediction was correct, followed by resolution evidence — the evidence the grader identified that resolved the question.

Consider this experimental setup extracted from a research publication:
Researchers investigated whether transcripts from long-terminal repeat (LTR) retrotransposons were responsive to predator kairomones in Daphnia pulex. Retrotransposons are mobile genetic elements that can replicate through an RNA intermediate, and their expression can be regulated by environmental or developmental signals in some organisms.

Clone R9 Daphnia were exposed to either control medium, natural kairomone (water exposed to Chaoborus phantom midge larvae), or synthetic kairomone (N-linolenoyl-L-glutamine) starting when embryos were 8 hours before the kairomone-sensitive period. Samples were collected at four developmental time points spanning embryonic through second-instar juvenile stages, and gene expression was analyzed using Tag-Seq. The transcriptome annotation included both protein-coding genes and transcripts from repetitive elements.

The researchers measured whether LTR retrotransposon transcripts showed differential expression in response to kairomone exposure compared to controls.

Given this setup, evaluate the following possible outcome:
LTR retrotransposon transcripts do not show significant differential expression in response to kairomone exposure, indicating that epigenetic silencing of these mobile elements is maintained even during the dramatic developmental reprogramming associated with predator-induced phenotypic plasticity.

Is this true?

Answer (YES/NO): NO